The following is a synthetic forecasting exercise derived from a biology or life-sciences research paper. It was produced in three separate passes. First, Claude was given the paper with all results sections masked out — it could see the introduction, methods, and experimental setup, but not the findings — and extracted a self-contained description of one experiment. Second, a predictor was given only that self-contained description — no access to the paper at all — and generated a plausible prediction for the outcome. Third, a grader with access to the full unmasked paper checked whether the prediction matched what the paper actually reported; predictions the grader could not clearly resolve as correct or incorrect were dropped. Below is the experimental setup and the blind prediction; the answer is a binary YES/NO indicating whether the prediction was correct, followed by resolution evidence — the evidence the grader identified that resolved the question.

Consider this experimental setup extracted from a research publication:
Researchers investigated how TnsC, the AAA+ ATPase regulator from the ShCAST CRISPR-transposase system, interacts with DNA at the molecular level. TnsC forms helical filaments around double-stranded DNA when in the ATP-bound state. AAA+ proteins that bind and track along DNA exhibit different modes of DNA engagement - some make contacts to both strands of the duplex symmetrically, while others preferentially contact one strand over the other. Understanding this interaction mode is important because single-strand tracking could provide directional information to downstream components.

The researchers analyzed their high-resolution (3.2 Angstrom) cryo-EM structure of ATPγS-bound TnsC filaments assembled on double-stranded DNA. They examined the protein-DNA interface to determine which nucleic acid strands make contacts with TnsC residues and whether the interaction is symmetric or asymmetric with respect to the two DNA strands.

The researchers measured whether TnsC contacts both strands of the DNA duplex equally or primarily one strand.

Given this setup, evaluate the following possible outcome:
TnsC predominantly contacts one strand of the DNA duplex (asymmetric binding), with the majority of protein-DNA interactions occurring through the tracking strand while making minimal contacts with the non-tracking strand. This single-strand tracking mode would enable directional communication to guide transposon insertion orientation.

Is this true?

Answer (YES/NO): YES